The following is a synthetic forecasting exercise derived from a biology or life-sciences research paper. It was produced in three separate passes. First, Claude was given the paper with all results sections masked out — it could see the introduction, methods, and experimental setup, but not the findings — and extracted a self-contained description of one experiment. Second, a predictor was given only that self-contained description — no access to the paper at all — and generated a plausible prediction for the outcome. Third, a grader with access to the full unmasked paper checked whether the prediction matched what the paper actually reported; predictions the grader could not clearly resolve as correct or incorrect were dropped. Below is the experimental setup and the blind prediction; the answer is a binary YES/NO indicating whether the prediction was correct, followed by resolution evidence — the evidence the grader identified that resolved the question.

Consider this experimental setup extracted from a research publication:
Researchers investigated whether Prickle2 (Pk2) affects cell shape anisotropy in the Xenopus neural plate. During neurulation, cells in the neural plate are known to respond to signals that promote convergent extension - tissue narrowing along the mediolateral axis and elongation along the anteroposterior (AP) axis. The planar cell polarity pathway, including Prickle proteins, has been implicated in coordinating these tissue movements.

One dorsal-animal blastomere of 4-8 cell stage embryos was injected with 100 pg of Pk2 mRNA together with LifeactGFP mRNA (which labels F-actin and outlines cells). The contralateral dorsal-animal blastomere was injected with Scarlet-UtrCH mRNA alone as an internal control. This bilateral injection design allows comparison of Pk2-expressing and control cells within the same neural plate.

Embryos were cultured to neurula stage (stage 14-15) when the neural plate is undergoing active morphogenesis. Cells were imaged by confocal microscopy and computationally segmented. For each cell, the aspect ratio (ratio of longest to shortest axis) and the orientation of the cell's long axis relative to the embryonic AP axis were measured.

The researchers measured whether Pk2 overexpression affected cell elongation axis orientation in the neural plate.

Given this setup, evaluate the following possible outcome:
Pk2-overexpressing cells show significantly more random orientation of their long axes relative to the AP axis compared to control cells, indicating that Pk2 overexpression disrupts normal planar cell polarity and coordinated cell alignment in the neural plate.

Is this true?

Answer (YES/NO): NO